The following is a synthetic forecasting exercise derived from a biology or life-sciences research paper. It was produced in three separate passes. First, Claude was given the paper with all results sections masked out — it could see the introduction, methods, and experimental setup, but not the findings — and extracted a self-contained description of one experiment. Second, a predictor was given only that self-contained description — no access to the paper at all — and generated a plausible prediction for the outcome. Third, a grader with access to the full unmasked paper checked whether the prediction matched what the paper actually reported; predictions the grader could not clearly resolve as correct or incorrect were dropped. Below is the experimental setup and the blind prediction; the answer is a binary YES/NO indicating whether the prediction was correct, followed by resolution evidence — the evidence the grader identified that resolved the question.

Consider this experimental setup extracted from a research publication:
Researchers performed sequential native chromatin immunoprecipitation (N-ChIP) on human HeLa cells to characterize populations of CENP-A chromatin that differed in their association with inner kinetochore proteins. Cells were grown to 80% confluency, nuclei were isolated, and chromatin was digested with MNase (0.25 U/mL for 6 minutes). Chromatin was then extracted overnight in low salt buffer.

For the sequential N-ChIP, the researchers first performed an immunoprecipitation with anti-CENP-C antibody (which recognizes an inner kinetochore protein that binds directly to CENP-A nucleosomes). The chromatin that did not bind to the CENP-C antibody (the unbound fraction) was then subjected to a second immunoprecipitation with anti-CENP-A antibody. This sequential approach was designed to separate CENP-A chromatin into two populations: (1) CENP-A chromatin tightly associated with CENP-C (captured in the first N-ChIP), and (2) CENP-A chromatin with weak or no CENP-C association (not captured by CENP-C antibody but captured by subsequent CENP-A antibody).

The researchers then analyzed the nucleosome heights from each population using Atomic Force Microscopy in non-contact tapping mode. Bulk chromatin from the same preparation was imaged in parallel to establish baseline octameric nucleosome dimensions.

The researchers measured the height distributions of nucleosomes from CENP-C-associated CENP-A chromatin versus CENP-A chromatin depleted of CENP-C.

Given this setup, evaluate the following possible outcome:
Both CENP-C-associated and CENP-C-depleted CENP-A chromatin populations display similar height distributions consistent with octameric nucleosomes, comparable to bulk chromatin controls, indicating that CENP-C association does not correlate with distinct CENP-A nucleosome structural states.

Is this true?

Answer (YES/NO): NO